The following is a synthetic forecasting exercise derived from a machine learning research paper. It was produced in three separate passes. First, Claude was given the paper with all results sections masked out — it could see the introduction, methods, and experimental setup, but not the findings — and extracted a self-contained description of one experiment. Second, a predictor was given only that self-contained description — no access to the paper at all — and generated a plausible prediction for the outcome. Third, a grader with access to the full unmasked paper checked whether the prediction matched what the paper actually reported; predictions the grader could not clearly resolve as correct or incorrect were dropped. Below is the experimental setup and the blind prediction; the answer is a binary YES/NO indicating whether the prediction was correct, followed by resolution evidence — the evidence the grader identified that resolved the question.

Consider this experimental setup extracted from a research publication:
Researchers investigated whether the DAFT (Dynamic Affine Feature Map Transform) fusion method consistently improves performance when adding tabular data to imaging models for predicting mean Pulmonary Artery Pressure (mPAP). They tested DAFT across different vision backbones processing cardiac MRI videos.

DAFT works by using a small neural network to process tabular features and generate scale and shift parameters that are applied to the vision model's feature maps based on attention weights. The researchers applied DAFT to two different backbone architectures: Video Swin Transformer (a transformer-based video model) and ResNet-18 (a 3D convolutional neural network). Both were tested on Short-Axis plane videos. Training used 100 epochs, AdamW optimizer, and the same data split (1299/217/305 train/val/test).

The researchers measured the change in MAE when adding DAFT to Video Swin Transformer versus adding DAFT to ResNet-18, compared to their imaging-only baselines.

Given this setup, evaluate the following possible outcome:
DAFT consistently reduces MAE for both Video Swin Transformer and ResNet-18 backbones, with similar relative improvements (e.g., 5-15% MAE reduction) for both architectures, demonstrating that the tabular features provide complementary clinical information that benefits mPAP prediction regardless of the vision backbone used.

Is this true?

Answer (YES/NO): NO